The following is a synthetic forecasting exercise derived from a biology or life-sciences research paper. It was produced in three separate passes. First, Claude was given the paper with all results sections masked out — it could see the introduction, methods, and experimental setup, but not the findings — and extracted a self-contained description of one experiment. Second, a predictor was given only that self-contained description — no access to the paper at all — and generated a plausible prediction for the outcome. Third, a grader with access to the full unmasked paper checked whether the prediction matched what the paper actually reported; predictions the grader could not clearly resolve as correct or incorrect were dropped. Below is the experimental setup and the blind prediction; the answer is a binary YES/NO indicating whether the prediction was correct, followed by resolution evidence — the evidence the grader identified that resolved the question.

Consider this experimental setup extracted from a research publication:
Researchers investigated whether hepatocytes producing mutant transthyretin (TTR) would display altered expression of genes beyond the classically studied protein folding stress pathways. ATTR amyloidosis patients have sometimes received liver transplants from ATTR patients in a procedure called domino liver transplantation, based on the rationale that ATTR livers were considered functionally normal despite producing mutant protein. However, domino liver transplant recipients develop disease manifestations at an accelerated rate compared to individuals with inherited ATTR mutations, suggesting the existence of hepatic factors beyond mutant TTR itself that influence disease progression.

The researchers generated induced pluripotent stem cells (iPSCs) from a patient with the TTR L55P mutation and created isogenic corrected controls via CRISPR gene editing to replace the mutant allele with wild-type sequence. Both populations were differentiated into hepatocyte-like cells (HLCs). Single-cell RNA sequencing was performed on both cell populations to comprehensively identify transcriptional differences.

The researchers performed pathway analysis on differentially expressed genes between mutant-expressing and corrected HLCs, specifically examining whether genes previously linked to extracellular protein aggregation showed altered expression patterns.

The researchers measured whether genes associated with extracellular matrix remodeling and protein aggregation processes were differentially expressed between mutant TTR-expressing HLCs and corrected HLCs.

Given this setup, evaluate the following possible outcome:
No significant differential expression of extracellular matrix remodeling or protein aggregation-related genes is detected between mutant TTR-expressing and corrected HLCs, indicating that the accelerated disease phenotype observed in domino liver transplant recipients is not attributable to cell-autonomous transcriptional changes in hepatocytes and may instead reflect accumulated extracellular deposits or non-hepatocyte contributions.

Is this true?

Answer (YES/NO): NO